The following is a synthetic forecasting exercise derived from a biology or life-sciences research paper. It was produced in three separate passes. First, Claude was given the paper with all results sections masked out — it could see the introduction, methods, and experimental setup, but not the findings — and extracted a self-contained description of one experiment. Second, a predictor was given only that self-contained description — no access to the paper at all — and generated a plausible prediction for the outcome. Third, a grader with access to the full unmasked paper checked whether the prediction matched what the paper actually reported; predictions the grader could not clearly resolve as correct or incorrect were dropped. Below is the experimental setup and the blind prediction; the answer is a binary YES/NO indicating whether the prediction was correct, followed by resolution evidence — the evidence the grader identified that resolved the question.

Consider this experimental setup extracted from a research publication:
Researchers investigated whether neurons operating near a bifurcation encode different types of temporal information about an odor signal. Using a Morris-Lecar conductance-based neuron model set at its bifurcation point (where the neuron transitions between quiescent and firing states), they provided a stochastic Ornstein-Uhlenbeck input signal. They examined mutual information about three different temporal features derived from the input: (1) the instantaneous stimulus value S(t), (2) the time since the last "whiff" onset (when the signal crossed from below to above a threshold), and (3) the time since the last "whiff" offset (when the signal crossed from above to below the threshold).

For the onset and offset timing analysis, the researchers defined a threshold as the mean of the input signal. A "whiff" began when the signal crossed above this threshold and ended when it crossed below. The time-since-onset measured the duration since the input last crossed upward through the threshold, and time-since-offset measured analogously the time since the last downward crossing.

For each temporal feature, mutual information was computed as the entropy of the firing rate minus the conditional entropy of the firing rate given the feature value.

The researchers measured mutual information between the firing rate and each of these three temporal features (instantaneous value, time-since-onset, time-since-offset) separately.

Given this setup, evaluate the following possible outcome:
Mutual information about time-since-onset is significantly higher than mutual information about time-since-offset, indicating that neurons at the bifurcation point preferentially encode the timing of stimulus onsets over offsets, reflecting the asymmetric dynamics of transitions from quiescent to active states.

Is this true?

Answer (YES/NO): NO